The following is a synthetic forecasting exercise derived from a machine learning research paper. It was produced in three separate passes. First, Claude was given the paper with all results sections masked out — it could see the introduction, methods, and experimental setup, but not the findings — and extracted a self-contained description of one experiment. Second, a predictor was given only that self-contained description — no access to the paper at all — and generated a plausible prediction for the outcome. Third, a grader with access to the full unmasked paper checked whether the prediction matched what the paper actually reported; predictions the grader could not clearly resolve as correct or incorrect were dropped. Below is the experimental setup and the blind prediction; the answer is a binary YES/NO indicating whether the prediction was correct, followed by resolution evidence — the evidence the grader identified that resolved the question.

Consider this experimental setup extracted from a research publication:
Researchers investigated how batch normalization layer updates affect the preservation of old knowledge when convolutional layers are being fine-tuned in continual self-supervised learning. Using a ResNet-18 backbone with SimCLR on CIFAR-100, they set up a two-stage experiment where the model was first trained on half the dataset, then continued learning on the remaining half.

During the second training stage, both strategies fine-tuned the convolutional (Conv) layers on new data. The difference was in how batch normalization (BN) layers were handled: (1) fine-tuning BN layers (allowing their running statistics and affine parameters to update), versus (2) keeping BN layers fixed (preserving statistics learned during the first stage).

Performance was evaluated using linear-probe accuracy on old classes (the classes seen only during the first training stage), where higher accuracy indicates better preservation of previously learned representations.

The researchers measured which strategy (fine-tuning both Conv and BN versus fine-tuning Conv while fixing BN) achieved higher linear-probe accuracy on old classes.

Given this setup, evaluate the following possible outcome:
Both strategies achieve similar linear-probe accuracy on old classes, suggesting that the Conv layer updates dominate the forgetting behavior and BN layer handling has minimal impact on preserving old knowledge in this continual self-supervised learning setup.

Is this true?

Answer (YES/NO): NO